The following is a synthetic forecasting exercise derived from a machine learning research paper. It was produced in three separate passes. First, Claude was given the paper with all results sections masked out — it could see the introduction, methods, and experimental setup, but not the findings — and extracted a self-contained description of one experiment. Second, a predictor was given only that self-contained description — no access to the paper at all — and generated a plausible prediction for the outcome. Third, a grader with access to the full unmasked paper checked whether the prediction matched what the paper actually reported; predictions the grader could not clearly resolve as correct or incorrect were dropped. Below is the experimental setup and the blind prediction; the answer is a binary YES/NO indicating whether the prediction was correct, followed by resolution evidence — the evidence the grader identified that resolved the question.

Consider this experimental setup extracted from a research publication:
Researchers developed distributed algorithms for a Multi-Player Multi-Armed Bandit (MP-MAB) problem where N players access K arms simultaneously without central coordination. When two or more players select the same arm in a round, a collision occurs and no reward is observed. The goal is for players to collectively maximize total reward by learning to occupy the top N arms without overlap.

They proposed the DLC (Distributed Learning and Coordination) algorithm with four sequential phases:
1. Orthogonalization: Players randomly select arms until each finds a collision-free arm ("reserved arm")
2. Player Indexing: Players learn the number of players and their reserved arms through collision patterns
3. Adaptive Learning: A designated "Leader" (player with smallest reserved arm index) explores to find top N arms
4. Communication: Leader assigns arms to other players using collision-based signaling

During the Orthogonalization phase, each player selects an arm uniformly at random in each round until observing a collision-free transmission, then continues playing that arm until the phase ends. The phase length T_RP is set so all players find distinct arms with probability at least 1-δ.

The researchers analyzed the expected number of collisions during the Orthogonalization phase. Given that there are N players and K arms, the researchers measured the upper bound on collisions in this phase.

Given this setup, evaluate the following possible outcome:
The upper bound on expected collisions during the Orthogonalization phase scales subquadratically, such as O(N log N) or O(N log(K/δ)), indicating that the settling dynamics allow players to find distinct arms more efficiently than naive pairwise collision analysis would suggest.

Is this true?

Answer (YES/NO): NO